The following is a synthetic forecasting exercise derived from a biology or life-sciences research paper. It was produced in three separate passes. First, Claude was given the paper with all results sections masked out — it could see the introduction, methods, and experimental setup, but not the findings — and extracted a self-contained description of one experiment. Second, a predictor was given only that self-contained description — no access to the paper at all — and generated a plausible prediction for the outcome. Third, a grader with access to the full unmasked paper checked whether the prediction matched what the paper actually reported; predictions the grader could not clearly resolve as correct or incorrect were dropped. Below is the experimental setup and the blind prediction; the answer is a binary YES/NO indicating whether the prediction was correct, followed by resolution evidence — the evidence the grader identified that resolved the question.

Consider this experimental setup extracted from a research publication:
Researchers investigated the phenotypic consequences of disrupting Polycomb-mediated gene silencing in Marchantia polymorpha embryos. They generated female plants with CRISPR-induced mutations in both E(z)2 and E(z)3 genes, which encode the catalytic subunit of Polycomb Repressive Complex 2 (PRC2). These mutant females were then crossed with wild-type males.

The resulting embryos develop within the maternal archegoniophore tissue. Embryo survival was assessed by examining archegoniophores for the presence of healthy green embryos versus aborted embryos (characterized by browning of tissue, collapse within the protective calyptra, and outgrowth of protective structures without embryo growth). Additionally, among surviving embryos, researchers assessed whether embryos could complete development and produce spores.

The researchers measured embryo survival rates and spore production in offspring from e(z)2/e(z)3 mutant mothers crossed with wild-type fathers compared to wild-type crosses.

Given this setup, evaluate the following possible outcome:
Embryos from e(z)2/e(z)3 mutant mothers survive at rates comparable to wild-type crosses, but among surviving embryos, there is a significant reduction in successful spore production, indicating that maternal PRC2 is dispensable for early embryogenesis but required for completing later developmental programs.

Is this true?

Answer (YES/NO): NO